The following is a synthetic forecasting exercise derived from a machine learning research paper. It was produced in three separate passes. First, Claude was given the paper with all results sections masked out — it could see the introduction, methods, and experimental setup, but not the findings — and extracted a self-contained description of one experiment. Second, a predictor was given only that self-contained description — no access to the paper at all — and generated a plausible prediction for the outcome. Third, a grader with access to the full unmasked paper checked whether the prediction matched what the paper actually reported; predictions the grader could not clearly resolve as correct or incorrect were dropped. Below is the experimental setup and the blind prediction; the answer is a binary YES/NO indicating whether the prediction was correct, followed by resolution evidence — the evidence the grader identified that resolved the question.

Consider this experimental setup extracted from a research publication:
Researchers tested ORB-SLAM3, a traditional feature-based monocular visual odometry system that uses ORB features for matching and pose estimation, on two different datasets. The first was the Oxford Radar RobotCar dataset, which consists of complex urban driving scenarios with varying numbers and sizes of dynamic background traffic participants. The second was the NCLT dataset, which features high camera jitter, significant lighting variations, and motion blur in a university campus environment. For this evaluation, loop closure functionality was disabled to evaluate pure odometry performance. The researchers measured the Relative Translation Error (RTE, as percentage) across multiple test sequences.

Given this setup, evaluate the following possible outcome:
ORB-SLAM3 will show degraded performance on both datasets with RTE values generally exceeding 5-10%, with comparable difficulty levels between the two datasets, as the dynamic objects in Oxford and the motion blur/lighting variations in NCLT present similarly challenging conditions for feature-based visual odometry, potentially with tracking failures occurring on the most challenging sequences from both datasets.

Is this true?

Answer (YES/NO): NO